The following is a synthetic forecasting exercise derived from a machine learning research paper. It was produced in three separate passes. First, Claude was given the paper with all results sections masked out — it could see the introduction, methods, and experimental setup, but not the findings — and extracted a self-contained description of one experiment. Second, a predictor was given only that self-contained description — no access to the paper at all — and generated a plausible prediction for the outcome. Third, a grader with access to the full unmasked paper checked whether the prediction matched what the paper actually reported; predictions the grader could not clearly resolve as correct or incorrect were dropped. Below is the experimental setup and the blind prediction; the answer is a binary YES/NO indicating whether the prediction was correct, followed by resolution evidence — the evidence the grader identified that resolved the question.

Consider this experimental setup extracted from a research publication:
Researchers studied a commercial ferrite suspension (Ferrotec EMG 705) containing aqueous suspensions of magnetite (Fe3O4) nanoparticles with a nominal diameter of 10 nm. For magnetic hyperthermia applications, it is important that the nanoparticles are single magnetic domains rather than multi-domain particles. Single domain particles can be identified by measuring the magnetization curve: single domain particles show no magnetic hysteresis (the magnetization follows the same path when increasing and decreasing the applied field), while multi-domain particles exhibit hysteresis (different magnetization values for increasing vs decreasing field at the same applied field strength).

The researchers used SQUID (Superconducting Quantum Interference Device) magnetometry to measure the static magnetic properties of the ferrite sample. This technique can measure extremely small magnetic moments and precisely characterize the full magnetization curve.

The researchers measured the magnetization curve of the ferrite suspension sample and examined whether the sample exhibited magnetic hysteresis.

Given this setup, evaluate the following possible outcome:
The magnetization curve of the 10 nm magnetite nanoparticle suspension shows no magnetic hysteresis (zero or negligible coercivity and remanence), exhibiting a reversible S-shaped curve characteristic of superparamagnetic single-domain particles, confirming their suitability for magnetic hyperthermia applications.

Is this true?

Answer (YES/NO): YES